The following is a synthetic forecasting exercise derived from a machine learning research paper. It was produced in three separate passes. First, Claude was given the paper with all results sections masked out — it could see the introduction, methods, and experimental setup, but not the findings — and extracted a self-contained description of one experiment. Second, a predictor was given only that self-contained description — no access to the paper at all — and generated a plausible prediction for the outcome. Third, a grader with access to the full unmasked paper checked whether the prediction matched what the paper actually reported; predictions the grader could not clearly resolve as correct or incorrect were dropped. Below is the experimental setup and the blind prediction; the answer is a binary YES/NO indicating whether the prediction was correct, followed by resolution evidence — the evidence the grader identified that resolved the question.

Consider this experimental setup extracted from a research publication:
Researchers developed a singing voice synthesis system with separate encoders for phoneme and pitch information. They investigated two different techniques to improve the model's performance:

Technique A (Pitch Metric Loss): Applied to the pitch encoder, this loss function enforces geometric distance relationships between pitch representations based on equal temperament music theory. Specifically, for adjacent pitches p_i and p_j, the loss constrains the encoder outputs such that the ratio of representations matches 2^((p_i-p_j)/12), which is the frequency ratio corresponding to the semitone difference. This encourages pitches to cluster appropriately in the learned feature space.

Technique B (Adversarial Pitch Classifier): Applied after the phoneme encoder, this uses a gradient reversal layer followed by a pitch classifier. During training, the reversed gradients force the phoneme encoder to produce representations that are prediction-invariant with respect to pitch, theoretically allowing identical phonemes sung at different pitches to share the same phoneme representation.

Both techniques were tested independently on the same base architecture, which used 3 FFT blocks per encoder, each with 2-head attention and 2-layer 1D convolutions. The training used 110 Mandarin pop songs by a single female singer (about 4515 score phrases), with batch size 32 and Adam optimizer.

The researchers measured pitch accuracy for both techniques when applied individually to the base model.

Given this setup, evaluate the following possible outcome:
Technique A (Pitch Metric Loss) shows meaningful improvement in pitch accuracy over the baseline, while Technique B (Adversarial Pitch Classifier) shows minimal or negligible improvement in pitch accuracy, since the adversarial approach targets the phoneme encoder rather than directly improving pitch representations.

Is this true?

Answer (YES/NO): YES